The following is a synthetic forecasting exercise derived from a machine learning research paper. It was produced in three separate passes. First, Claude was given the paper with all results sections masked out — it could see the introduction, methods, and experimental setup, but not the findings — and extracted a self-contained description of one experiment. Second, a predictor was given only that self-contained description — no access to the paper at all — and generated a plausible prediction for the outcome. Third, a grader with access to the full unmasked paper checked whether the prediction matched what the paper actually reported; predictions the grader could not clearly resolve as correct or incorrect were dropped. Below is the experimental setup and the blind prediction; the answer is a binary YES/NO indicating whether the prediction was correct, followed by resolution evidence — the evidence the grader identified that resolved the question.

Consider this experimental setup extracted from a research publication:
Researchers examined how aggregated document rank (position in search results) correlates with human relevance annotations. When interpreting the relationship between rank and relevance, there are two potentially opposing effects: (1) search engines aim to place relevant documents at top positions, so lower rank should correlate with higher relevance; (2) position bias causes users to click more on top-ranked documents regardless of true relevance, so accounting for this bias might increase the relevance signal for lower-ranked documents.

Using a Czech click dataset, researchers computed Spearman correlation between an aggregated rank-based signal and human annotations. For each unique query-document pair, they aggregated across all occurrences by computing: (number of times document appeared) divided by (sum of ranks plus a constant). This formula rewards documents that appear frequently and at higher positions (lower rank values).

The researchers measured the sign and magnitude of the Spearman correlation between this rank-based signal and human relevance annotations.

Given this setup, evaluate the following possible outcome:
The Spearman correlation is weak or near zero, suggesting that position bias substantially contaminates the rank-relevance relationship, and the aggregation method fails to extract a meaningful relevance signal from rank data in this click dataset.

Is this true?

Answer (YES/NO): NO